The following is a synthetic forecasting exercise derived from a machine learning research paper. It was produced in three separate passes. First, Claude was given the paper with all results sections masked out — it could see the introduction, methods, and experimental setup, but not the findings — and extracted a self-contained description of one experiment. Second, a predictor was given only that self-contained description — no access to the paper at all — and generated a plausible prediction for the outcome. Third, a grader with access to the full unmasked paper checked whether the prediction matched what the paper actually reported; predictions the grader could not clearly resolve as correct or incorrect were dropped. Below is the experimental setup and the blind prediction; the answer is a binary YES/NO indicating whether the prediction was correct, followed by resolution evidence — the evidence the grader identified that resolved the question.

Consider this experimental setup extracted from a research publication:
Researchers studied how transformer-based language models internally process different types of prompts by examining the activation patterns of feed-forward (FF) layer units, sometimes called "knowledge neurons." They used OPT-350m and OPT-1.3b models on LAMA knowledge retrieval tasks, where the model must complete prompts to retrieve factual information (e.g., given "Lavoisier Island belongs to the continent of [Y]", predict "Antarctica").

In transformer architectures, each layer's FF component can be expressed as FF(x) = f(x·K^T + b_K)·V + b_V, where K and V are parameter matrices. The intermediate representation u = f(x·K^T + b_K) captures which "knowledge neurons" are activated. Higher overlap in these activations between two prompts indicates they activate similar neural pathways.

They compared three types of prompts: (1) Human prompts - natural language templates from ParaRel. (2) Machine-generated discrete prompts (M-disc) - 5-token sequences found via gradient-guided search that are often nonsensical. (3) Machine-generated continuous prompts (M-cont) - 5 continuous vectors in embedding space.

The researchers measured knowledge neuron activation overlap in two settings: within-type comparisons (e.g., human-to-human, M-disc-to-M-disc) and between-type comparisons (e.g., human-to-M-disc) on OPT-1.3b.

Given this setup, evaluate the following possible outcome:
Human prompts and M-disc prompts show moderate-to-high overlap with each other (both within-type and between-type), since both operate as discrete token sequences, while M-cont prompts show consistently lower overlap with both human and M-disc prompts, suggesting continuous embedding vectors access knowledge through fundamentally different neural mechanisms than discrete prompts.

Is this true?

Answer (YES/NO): NO